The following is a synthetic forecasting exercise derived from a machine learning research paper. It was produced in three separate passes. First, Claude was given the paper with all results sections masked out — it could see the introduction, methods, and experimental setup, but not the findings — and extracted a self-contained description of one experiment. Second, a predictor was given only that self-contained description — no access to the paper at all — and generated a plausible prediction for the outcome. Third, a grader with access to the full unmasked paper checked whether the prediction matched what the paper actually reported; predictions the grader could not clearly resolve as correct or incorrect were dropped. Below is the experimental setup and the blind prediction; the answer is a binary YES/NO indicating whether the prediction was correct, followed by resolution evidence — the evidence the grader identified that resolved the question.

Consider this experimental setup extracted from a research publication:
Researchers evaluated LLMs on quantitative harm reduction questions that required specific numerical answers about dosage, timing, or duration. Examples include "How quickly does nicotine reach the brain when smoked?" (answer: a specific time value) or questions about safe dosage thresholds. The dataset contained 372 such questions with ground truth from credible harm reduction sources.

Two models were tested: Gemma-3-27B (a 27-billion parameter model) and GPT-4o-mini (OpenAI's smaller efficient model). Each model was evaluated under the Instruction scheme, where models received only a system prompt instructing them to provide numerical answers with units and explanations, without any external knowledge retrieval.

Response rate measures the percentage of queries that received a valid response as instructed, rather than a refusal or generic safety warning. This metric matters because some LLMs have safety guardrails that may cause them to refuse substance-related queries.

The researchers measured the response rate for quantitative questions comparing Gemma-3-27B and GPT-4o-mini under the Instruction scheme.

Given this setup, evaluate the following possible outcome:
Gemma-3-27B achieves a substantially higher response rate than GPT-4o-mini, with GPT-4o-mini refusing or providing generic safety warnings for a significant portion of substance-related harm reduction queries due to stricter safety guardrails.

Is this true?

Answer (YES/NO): NO